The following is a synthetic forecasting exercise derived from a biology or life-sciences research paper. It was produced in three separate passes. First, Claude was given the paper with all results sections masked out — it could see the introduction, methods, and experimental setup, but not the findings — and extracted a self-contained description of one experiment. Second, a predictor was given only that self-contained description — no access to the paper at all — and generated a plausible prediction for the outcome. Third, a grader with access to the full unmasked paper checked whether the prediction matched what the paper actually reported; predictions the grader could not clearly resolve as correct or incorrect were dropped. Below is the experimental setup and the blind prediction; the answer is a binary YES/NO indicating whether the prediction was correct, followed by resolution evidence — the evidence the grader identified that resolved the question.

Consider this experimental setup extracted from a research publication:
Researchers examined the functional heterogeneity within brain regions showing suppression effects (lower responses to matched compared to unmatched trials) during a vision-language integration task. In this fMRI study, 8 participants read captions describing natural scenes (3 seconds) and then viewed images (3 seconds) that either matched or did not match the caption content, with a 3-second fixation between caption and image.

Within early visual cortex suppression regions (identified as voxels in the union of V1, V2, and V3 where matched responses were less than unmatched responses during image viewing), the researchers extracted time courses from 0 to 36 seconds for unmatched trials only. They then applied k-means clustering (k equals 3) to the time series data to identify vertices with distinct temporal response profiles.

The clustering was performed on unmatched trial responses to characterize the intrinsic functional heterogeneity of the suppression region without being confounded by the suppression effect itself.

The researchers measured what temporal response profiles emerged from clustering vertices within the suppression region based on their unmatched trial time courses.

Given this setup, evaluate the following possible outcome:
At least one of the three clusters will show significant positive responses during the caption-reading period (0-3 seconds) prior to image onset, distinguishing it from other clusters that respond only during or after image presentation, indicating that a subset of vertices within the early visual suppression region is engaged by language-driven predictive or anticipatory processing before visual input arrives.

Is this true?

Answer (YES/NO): YES